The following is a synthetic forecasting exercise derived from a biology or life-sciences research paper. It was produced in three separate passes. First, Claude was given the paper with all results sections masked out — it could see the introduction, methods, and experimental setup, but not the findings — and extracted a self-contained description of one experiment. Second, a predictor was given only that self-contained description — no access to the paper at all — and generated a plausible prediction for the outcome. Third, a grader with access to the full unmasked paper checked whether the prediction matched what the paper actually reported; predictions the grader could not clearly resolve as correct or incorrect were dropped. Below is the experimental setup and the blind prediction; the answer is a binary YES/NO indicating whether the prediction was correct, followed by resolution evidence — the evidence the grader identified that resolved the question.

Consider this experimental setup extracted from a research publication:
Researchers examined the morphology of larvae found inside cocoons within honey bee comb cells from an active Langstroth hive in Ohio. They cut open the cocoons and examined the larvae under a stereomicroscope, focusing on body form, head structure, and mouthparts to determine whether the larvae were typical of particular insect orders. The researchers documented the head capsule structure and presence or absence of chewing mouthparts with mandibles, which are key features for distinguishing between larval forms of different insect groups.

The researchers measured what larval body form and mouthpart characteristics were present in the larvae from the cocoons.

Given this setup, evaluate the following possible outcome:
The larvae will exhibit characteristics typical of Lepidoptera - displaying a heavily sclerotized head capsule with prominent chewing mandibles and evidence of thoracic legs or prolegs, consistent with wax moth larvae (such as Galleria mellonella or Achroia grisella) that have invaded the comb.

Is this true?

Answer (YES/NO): NO